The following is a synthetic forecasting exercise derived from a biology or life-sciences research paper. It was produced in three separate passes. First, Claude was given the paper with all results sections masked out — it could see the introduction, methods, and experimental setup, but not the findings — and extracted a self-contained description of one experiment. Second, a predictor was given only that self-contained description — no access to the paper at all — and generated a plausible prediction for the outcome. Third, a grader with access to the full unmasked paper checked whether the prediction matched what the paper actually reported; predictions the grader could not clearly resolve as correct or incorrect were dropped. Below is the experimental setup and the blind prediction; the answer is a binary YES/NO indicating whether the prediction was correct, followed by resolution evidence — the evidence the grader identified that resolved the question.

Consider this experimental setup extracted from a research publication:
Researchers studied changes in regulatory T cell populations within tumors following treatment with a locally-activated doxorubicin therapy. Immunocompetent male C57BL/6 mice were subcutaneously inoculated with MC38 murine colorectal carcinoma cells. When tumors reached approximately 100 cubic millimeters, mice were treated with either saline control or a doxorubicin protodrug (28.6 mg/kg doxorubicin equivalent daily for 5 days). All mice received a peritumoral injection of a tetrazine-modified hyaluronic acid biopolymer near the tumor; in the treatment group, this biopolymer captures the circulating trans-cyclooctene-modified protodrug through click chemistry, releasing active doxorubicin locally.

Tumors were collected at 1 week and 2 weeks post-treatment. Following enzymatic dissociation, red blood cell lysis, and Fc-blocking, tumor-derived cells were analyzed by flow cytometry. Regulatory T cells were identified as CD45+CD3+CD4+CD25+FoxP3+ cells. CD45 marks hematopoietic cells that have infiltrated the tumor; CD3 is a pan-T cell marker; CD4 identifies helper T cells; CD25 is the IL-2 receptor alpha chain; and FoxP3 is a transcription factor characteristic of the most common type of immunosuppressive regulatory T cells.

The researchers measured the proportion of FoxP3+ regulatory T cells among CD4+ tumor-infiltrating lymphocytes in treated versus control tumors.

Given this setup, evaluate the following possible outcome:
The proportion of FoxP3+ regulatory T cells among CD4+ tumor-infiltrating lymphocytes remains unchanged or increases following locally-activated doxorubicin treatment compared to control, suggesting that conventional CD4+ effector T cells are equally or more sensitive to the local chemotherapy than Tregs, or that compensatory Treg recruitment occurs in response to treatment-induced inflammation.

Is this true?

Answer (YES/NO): NO